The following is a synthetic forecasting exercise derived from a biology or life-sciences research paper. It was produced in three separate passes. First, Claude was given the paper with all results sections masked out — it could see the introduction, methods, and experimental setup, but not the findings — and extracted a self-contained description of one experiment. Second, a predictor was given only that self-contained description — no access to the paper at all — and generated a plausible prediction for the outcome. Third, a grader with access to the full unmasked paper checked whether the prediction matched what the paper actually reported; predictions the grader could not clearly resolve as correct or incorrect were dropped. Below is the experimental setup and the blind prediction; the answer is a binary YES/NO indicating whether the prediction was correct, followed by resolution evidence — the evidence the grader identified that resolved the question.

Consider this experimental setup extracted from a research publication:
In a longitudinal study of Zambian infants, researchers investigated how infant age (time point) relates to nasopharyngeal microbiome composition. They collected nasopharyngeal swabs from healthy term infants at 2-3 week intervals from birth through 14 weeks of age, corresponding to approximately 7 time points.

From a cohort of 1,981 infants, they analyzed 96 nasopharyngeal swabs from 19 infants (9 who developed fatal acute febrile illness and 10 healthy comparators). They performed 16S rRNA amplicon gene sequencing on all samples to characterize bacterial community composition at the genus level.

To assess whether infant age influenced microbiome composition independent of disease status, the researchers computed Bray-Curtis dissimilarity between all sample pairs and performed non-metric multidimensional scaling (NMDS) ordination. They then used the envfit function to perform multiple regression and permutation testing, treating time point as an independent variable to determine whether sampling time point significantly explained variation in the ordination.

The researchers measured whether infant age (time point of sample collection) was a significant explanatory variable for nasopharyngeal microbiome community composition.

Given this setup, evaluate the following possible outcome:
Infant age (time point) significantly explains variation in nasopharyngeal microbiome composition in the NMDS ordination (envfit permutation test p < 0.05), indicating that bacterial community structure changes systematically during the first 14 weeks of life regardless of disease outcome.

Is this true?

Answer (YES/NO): YES